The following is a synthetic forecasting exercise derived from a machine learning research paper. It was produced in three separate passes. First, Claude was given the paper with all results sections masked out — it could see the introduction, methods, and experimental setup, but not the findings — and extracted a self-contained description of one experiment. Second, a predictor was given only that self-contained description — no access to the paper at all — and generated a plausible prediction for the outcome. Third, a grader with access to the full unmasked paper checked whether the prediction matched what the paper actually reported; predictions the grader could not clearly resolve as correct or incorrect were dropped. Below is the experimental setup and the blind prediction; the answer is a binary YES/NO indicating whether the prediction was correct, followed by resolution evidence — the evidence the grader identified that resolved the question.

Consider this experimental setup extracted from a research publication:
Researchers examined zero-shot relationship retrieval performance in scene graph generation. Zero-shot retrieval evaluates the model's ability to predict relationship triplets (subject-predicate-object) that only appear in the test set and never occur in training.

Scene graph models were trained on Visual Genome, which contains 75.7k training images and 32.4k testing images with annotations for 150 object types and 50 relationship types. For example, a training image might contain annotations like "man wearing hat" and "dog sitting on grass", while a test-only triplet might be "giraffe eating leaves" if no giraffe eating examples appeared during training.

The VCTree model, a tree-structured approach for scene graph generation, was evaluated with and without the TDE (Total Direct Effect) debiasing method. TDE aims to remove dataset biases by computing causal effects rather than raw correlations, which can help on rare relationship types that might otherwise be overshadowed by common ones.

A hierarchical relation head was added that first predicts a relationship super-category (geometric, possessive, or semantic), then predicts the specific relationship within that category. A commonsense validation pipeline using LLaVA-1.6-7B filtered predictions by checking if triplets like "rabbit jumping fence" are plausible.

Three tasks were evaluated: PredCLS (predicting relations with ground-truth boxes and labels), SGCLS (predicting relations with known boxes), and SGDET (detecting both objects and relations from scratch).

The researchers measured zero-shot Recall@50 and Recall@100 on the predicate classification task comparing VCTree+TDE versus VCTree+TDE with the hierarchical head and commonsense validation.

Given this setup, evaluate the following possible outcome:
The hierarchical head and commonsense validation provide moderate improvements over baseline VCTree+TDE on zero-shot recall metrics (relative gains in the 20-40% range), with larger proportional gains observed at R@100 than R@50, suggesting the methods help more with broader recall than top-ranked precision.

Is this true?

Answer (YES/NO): NO